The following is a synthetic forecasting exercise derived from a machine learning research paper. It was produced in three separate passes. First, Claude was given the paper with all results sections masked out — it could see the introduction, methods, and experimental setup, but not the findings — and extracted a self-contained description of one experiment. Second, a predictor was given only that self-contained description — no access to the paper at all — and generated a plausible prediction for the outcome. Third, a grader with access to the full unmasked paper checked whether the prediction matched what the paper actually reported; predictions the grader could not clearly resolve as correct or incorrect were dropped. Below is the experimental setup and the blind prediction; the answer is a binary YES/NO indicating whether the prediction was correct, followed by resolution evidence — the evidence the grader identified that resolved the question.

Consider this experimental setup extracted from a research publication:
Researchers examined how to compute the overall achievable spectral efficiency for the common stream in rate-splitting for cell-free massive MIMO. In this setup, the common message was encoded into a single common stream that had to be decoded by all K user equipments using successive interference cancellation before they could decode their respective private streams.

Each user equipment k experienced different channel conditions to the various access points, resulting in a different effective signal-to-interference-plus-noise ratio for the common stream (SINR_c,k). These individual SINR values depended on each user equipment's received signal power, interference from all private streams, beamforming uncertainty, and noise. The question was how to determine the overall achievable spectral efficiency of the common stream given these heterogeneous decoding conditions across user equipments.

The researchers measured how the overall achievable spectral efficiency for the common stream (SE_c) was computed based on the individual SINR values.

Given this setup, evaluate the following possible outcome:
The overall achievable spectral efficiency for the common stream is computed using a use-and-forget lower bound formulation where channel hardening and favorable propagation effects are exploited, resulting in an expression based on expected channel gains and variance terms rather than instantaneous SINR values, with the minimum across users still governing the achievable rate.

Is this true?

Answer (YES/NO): NO